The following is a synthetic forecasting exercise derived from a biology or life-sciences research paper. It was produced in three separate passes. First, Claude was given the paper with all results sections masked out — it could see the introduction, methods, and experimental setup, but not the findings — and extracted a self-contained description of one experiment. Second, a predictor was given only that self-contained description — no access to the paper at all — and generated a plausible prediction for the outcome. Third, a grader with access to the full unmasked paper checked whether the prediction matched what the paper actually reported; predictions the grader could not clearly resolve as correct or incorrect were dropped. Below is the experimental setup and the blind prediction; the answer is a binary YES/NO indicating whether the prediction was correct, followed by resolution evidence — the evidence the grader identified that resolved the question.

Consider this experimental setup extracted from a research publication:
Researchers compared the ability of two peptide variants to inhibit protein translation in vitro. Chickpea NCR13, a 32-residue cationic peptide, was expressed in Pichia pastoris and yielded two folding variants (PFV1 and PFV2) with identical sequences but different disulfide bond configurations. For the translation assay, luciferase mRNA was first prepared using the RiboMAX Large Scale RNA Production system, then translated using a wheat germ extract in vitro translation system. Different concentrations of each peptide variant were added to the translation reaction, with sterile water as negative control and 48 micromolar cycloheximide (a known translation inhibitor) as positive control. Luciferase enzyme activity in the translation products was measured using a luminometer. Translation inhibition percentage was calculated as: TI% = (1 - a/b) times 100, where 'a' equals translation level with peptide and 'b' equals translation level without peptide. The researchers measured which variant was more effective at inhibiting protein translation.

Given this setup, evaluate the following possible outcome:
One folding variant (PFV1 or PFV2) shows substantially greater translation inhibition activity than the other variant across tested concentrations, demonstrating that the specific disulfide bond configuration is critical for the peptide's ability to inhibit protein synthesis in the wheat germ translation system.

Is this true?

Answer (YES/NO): YES